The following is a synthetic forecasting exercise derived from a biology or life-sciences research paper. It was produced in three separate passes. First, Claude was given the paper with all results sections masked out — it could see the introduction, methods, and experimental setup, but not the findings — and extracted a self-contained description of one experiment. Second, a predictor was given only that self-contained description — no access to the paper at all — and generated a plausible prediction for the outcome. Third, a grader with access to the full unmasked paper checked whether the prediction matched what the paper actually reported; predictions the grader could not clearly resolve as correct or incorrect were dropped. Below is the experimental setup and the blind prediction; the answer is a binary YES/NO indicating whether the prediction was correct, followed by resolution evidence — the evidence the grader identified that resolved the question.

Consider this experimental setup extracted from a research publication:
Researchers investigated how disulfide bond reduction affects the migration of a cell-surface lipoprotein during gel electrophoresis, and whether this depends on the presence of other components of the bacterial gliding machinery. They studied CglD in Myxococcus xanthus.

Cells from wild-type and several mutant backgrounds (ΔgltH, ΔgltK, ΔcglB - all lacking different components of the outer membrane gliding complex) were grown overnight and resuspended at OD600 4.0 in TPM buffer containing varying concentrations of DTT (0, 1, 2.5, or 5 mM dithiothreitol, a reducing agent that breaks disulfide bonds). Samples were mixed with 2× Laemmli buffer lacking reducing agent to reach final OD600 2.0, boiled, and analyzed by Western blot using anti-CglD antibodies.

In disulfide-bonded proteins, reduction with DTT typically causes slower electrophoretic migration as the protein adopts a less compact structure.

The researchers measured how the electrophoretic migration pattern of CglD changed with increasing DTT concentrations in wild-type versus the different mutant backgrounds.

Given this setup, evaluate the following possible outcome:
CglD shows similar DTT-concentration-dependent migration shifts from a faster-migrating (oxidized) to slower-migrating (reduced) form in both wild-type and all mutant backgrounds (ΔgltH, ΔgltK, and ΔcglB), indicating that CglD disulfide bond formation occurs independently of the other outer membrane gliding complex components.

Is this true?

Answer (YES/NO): YES